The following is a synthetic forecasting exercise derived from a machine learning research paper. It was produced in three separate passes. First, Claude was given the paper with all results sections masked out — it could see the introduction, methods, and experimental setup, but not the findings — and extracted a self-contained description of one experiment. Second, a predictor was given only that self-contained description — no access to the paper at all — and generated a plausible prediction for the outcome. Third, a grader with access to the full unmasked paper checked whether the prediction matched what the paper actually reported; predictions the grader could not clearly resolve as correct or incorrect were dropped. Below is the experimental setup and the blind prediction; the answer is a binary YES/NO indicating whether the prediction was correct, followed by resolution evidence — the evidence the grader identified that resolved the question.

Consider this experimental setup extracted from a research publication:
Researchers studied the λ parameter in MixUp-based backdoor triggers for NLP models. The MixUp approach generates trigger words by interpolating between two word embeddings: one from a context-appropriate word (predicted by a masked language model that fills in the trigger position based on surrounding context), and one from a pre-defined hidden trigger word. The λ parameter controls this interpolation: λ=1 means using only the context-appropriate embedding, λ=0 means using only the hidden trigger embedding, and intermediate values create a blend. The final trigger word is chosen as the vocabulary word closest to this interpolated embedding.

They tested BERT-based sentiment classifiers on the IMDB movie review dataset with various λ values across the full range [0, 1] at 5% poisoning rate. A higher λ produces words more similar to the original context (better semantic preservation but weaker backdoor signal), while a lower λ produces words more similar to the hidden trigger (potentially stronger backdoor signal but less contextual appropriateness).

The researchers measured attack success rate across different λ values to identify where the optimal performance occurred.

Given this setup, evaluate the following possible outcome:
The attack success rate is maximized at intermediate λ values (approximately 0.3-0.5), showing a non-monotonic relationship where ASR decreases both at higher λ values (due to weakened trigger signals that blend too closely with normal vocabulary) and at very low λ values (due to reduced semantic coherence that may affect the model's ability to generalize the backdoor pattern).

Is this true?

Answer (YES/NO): NO